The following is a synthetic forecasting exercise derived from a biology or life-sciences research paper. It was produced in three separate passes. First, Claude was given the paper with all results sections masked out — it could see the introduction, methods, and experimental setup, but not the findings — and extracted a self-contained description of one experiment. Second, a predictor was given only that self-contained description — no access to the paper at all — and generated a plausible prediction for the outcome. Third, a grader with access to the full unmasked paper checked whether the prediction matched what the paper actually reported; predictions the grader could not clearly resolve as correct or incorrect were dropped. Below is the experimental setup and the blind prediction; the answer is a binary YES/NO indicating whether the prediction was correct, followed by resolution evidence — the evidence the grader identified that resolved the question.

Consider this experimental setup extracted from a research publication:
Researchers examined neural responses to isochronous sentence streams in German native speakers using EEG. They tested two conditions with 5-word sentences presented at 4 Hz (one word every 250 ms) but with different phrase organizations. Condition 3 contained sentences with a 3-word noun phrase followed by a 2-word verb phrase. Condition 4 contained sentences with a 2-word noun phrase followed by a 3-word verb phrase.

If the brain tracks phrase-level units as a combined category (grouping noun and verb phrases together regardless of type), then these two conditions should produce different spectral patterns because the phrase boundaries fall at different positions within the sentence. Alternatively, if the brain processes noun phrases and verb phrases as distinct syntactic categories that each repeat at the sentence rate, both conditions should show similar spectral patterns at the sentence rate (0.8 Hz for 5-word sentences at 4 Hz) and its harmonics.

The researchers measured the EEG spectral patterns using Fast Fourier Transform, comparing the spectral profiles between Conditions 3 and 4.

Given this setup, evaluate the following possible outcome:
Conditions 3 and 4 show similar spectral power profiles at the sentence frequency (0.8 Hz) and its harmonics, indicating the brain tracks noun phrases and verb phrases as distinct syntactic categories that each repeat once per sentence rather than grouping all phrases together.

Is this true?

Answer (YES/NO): YES